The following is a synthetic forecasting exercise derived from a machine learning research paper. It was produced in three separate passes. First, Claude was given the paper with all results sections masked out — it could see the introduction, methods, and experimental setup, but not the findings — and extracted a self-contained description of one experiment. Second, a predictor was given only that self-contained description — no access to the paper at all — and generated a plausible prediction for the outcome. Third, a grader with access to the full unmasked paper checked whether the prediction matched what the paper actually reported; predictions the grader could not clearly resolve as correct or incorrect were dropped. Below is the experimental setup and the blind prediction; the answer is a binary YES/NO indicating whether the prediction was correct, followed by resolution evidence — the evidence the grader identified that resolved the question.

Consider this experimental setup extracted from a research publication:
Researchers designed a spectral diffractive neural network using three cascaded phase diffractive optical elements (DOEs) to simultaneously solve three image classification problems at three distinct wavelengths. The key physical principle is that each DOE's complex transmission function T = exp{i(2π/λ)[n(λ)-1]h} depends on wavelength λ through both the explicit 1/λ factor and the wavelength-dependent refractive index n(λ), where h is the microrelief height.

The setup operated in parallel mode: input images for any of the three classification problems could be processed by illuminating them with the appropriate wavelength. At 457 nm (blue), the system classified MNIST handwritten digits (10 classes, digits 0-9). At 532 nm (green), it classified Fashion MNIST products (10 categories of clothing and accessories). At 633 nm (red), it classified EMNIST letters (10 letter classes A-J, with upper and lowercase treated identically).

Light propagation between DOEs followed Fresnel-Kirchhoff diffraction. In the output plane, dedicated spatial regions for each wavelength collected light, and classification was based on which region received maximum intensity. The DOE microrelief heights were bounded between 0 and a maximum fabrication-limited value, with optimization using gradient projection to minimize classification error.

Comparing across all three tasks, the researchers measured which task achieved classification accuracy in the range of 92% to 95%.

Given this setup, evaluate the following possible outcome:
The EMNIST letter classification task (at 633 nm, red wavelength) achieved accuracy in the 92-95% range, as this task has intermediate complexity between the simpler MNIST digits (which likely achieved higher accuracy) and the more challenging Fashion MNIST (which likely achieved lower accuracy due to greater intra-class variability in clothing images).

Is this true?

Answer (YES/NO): YES